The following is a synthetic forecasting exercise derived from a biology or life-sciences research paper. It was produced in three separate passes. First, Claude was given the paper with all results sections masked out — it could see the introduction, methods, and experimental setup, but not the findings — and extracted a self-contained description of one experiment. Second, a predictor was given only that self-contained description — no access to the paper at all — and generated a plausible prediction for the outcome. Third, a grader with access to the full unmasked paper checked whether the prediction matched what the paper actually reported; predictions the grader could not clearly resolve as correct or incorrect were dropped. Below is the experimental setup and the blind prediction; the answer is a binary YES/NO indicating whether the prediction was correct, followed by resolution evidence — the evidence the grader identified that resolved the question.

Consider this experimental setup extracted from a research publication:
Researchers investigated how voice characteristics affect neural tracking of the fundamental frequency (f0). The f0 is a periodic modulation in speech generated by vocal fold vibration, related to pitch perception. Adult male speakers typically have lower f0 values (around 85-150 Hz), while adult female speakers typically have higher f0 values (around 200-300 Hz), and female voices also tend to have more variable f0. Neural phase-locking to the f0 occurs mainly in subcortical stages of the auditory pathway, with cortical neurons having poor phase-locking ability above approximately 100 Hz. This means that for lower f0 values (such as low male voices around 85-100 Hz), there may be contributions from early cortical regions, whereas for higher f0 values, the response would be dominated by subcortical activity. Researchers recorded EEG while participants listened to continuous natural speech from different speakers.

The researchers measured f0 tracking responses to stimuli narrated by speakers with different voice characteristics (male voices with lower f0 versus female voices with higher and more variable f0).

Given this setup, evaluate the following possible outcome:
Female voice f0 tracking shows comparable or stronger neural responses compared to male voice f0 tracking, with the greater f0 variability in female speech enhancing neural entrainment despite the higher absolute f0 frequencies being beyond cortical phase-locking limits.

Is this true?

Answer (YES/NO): NO